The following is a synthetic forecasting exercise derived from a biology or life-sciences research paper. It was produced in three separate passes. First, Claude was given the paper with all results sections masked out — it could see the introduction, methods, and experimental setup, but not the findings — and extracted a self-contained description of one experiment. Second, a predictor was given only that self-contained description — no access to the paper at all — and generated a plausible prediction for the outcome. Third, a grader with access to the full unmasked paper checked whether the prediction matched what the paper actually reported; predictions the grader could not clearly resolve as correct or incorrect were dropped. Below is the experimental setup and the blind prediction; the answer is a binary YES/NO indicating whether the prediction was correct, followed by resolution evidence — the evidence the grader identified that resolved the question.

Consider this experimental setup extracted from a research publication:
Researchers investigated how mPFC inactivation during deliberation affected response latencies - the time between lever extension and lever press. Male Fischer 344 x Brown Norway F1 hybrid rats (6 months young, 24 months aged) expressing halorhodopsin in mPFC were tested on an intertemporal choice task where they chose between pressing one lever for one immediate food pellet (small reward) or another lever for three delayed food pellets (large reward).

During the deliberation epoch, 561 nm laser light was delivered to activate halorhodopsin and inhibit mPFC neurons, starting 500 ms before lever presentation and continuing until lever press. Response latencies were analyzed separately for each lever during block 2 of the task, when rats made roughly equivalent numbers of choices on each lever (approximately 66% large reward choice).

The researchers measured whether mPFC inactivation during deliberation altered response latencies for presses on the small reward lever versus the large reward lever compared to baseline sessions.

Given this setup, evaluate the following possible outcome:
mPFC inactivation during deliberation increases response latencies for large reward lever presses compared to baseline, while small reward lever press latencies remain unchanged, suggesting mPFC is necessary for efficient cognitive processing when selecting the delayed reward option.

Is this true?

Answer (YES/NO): NO